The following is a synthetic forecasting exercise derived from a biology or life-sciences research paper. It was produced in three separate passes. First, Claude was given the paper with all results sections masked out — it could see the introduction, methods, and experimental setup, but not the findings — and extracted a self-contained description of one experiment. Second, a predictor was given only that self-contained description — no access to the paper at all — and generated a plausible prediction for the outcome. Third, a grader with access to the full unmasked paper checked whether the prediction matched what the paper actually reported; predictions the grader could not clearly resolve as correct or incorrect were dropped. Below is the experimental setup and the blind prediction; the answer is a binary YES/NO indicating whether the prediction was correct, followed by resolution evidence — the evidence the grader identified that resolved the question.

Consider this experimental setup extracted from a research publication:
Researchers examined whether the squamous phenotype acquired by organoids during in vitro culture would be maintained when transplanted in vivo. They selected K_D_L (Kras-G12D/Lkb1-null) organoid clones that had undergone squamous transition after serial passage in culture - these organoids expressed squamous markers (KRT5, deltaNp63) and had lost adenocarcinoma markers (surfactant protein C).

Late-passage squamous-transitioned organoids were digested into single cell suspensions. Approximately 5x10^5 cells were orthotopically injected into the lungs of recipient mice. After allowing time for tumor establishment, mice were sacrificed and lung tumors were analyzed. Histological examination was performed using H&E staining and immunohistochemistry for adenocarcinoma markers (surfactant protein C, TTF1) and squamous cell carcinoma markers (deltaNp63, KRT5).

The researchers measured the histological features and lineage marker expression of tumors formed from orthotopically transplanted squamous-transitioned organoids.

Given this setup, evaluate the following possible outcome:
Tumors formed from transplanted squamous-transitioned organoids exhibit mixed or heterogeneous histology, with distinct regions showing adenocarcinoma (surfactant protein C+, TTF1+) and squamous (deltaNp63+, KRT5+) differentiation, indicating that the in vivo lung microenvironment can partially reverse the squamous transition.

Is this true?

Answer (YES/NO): NO